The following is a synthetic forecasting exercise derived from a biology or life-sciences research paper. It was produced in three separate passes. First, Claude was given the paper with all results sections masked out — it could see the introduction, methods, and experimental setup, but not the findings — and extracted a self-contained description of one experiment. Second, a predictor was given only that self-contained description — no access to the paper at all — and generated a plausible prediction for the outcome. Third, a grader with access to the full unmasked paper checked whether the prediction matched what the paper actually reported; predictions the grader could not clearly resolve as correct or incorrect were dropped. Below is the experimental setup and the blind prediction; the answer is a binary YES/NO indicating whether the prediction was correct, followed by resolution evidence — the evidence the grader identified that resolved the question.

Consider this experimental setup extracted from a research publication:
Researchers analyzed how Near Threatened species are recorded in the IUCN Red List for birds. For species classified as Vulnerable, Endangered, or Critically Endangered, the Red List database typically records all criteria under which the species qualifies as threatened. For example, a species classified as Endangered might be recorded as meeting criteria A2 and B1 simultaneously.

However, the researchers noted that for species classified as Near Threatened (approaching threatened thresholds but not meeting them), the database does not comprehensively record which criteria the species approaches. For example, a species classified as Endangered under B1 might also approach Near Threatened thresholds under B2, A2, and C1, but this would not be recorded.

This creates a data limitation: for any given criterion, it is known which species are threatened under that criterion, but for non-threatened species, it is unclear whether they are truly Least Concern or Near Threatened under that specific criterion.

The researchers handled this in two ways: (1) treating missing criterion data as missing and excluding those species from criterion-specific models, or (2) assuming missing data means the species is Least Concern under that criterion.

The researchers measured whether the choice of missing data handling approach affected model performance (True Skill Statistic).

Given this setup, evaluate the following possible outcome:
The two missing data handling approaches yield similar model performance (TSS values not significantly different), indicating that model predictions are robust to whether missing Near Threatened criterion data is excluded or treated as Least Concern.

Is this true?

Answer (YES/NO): NO